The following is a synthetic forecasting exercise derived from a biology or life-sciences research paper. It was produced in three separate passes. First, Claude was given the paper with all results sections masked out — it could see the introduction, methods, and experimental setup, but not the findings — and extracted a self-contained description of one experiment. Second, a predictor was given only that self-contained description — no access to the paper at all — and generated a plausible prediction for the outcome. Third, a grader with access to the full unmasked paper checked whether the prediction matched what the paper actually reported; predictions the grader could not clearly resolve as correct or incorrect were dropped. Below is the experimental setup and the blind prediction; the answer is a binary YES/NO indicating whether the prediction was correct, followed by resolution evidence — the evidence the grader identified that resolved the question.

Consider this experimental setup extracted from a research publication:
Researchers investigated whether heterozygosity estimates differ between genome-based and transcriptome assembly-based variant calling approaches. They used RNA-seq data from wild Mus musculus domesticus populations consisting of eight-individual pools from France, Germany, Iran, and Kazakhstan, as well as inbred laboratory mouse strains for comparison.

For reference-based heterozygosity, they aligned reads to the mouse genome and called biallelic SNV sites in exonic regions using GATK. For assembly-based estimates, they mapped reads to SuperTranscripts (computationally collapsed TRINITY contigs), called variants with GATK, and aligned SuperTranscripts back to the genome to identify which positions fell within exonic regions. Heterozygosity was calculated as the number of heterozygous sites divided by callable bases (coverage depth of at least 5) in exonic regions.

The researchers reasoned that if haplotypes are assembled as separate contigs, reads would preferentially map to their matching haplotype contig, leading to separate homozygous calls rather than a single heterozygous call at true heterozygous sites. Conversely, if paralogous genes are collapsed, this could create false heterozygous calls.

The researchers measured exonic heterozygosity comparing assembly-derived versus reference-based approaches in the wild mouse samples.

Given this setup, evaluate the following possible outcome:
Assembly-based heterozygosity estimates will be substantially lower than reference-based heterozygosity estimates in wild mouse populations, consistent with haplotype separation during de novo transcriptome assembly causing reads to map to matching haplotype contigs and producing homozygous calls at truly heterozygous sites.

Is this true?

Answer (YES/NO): YES